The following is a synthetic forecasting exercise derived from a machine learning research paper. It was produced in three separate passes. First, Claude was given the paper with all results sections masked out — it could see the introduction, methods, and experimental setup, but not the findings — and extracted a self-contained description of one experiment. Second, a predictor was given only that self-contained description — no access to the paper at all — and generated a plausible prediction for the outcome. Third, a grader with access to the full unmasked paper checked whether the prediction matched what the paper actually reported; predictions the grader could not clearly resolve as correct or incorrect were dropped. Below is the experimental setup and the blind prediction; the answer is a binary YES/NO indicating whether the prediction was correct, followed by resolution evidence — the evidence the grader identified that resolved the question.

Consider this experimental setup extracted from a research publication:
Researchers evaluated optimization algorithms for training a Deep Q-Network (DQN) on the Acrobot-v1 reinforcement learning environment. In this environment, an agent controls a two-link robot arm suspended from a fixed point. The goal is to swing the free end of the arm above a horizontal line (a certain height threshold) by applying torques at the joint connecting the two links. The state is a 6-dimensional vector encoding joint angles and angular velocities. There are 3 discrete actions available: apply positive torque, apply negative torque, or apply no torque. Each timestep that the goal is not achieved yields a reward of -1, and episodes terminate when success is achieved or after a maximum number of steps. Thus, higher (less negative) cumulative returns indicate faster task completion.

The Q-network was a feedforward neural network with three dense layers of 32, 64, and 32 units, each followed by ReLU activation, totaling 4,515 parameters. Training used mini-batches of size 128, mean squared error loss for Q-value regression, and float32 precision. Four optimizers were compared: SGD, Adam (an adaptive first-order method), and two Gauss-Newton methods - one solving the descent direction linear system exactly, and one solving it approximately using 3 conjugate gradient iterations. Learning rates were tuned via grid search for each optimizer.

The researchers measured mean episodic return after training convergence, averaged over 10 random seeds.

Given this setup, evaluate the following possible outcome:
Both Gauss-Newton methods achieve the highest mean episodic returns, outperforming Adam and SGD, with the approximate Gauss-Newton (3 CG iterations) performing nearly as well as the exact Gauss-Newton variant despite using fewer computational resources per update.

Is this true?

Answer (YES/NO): NO